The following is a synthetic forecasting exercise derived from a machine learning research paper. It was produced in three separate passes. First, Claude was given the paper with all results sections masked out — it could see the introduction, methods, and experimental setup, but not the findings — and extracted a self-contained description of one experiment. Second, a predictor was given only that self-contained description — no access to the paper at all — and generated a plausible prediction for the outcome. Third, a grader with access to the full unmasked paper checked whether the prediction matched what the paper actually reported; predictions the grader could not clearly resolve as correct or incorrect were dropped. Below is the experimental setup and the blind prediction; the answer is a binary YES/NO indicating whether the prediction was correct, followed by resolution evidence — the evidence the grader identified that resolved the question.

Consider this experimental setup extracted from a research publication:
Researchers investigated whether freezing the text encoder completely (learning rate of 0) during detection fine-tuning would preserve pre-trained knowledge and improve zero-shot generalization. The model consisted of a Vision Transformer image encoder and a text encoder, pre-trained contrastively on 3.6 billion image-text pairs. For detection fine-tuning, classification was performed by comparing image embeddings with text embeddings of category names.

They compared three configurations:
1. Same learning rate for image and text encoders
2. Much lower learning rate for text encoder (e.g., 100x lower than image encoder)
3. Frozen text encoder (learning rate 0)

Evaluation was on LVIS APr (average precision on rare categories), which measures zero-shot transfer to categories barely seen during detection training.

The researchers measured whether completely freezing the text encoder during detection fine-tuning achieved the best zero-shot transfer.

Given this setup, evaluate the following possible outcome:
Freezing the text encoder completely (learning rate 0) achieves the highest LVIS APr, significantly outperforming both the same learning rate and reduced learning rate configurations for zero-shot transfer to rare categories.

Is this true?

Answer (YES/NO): NO